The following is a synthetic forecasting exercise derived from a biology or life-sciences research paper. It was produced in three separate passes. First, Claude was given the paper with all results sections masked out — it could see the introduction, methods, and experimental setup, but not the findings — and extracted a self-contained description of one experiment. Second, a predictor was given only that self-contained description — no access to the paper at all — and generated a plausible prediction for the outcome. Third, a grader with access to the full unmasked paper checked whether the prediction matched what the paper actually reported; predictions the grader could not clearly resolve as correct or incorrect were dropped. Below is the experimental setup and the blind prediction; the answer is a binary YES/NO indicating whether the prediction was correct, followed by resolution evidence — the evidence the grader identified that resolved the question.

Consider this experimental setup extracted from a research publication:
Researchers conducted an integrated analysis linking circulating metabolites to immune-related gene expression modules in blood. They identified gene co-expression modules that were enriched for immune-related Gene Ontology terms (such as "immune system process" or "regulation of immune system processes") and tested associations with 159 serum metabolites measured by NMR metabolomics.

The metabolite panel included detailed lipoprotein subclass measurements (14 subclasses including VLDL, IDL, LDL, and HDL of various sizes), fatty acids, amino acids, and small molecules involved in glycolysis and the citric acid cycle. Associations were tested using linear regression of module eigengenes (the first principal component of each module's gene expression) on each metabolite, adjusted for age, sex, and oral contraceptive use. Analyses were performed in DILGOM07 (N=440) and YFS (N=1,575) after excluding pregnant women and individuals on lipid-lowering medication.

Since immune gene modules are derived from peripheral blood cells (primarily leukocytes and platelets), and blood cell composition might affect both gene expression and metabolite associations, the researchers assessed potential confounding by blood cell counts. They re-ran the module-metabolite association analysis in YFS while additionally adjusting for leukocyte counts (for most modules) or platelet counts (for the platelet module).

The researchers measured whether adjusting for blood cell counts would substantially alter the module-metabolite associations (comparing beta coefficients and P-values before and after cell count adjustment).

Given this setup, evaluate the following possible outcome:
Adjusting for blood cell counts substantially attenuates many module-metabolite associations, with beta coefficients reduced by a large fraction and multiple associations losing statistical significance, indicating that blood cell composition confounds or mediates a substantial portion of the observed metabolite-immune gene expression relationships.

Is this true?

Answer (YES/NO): NO